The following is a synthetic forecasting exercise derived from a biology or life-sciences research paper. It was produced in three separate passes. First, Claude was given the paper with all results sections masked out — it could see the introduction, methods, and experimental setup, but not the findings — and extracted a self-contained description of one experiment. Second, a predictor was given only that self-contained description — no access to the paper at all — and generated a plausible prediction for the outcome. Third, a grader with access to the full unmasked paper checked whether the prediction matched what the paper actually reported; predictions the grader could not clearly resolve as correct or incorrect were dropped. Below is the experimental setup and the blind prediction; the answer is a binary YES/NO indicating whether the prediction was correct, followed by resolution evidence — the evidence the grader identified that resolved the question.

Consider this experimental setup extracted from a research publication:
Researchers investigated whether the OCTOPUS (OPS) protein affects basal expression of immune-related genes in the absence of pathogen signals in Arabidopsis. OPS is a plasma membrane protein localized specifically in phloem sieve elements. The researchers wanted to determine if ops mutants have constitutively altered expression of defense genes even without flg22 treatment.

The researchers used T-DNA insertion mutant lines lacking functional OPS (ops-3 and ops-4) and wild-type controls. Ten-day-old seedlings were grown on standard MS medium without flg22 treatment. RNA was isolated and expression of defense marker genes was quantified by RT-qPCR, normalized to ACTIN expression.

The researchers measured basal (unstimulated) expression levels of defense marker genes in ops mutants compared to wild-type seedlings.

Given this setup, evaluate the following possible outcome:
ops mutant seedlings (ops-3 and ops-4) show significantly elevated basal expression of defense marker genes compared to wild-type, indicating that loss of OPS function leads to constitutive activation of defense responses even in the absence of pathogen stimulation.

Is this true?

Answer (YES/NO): YES